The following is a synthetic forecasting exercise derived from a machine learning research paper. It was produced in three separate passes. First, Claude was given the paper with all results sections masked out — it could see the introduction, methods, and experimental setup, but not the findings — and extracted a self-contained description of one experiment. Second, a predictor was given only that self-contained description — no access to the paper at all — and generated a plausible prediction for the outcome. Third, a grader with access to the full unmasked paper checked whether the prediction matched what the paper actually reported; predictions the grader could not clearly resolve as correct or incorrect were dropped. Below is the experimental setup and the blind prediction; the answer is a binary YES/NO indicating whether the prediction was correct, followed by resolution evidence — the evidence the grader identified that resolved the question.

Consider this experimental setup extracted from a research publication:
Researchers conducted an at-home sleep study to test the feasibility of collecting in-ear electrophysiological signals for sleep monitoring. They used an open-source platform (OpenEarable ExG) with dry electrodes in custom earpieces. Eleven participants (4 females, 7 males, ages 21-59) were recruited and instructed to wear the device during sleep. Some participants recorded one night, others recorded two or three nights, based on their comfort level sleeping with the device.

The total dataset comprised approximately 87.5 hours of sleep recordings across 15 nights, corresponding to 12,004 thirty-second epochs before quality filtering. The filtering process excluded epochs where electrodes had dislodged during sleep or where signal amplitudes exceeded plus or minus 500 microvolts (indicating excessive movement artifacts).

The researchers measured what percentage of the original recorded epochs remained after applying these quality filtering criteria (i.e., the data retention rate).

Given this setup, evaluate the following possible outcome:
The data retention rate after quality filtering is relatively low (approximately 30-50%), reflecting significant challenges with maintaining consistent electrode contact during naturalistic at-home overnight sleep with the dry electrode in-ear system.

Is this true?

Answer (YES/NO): NO